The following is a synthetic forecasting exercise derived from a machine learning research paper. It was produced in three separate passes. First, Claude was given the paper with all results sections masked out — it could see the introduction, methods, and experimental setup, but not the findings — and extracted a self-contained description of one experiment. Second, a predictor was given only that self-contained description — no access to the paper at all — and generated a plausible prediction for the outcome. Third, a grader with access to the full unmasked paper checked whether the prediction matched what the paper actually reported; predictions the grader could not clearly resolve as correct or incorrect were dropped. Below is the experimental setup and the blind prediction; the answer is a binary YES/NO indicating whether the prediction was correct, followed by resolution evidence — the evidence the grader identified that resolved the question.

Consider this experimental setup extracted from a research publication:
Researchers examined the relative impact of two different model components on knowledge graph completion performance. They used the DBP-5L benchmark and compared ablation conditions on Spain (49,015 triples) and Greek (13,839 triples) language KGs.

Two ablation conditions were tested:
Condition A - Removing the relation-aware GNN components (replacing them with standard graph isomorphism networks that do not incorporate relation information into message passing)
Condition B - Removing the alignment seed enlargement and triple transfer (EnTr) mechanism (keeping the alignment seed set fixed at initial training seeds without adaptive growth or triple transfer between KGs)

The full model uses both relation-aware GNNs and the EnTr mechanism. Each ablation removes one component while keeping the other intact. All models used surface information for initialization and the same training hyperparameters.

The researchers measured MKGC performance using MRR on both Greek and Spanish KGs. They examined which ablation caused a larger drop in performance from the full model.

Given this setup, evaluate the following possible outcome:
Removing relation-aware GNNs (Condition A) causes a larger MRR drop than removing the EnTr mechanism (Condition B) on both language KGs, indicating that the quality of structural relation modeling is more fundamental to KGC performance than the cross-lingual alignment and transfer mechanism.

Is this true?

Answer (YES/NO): NO